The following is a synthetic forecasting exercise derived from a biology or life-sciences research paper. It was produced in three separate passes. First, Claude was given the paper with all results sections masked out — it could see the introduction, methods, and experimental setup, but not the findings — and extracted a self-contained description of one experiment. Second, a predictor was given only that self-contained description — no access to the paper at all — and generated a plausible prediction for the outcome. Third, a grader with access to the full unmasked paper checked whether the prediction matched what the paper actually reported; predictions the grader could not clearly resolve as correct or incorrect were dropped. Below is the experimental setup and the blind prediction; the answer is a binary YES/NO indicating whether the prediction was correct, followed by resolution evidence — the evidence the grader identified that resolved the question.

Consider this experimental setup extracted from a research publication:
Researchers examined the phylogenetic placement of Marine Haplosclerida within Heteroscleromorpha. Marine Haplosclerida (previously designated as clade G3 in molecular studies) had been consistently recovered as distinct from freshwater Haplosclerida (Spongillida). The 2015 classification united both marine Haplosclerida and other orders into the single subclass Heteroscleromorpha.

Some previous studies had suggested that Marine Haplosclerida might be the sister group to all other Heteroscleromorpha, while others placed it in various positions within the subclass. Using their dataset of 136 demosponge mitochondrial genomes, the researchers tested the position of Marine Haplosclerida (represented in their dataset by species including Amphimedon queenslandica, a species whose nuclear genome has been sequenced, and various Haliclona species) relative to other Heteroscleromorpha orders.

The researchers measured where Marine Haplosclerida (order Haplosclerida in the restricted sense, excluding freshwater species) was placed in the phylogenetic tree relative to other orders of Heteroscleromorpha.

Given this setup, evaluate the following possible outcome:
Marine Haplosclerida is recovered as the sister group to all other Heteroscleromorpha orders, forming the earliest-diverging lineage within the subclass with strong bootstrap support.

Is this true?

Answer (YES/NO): YES